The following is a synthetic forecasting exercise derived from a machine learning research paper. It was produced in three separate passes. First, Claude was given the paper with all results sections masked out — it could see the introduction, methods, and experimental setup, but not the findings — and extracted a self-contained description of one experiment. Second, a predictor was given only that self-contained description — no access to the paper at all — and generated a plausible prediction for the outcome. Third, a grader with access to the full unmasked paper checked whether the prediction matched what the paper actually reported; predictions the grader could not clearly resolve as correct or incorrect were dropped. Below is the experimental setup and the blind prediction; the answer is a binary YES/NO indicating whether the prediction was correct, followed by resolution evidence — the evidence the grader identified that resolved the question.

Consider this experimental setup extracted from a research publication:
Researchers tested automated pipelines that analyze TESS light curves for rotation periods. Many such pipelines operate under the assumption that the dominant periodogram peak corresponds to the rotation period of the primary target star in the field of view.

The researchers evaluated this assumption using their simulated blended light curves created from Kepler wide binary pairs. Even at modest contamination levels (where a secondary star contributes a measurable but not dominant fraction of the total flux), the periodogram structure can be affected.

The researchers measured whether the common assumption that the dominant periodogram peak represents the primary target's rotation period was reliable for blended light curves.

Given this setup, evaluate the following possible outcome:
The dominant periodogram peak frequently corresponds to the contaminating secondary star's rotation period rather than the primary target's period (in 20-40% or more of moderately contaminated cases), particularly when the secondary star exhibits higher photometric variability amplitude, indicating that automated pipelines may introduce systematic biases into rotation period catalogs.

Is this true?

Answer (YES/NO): YES